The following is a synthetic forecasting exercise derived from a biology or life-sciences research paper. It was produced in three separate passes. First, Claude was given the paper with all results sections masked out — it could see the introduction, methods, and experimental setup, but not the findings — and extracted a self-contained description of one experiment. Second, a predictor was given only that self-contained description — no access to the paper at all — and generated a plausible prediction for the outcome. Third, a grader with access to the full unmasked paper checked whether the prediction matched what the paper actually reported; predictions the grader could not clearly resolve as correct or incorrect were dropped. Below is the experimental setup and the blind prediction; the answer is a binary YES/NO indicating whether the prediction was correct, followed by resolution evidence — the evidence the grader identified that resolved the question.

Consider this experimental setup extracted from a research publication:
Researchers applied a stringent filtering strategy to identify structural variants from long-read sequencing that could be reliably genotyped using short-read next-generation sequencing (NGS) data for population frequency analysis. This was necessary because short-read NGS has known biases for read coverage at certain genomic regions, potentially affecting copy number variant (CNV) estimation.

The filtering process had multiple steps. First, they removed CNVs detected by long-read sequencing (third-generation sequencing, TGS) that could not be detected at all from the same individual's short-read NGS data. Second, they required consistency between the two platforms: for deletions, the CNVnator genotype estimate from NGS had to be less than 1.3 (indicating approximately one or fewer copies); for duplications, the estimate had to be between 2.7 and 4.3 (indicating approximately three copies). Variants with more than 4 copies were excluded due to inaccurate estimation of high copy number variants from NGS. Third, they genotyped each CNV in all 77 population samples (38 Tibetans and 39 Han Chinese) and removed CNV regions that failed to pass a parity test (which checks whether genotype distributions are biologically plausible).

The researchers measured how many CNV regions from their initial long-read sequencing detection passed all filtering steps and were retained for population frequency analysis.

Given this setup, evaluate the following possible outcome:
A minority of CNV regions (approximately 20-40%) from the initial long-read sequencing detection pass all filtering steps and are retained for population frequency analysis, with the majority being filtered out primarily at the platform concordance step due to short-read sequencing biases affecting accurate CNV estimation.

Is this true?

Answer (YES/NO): YES